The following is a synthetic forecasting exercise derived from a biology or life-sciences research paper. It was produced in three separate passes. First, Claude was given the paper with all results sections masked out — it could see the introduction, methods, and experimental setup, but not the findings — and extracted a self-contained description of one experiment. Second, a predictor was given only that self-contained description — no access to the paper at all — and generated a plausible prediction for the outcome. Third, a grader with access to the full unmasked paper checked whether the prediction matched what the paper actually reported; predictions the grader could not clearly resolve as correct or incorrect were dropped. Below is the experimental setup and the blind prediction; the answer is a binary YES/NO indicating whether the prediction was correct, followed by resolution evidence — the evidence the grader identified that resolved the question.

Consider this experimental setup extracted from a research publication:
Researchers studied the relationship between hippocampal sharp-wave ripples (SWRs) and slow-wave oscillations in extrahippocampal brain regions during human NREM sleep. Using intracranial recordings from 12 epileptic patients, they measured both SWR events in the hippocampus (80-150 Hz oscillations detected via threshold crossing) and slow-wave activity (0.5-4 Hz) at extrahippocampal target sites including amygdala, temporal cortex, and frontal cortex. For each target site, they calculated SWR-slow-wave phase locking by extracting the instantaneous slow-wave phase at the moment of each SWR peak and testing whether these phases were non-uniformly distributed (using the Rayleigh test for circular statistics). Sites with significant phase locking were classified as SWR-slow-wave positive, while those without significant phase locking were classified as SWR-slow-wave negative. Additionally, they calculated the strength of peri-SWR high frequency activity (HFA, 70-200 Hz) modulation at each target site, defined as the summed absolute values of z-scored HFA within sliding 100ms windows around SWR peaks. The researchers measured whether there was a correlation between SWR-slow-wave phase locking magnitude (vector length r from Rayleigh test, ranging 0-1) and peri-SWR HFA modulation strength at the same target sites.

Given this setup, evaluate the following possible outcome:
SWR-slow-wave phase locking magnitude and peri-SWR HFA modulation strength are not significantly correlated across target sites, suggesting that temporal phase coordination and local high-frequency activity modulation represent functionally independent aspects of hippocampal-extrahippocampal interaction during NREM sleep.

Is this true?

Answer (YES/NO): NO